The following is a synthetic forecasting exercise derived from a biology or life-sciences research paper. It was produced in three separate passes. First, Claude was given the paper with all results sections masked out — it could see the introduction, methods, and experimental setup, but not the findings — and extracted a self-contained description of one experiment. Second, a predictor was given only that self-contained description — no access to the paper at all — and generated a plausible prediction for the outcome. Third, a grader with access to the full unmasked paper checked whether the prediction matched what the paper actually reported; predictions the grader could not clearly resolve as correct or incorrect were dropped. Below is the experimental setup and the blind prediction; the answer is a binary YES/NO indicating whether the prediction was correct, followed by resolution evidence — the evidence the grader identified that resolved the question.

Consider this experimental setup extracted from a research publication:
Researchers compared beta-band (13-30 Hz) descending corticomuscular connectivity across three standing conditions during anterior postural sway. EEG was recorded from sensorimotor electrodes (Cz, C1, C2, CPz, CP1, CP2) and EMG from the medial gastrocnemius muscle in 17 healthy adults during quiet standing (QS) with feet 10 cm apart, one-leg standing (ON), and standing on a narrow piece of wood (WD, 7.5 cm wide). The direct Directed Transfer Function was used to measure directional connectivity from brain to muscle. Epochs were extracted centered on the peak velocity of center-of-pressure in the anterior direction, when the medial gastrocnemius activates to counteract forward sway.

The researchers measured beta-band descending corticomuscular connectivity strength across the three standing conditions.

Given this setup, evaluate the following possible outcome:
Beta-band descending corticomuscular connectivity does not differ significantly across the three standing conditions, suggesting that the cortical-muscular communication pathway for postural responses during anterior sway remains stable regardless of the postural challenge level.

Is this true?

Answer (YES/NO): NO